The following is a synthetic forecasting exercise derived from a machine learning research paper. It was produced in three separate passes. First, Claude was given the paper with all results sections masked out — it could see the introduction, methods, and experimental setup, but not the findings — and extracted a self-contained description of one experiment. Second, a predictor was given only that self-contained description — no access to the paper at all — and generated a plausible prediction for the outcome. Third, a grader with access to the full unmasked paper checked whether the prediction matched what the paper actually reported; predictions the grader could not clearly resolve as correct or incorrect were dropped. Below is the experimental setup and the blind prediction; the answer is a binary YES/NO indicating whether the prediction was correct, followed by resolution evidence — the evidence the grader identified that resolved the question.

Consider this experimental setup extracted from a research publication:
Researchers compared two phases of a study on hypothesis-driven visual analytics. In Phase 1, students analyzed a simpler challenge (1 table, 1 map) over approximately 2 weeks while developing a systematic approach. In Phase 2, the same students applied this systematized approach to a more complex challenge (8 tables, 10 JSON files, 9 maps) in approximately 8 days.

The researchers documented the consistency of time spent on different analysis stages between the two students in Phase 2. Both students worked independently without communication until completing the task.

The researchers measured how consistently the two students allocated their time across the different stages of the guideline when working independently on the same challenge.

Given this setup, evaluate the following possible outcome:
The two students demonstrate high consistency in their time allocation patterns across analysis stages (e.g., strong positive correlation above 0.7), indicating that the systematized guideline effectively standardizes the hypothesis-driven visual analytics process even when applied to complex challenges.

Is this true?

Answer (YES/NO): YES